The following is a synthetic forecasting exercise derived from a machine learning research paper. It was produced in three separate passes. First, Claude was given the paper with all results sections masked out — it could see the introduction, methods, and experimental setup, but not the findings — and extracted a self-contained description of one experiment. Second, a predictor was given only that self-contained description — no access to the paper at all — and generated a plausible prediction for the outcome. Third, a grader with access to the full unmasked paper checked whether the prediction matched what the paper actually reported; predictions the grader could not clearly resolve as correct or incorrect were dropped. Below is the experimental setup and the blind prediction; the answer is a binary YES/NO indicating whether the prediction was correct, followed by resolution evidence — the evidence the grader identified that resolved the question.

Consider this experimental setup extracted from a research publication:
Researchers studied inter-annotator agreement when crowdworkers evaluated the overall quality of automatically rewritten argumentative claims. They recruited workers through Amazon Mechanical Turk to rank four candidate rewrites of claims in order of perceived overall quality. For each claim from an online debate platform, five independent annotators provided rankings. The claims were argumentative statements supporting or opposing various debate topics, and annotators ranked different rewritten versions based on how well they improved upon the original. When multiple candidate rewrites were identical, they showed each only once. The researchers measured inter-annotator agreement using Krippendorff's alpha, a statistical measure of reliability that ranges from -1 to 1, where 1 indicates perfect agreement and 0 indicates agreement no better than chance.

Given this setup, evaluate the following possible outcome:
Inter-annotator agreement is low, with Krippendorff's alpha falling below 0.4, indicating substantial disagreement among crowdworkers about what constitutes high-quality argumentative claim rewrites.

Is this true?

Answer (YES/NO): YES